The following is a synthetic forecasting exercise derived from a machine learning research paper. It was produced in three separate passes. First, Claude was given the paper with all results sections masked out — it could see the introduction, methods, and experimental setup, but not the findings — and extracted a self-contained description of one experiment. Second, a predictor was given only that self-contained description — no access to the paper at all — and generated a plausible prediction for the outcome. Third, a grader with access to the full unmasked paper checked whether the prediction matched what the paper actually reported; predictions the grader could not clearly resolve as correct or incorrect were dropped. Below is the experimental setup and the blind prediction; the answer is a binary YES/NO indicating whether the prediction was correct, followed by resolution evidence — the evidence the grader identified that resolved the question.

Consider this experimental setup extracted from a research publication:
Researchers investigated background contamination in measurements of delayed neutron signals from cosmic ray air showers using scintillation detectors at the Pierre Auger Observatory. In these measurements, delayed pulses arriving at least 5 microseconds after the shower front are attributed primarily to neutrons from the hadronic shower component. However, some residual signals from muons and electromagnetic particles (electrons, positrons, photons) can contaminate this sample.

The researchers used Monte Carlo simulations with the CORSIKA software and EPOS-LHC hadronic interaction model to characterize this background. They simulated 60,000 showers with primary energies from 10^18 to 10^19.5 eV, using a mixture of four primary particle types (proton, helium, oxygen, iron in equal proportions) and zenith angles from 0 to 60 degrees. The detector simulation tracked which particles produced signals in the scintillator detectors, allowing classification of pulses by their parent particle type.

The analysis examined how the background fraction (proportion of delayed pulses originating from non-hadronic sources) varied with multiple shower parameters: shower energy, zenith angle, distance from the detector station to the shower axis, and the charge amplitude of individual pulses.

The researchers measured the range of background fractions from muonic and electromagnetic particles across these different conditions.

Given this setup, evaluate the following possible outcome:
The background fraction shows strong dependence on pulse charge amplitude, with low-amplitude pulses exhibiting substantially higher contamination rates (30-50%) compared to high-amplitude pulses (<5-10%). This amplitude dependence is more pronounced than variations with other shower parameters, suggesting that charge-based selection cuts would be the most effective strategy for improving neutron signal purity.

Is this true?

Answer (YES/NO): NO